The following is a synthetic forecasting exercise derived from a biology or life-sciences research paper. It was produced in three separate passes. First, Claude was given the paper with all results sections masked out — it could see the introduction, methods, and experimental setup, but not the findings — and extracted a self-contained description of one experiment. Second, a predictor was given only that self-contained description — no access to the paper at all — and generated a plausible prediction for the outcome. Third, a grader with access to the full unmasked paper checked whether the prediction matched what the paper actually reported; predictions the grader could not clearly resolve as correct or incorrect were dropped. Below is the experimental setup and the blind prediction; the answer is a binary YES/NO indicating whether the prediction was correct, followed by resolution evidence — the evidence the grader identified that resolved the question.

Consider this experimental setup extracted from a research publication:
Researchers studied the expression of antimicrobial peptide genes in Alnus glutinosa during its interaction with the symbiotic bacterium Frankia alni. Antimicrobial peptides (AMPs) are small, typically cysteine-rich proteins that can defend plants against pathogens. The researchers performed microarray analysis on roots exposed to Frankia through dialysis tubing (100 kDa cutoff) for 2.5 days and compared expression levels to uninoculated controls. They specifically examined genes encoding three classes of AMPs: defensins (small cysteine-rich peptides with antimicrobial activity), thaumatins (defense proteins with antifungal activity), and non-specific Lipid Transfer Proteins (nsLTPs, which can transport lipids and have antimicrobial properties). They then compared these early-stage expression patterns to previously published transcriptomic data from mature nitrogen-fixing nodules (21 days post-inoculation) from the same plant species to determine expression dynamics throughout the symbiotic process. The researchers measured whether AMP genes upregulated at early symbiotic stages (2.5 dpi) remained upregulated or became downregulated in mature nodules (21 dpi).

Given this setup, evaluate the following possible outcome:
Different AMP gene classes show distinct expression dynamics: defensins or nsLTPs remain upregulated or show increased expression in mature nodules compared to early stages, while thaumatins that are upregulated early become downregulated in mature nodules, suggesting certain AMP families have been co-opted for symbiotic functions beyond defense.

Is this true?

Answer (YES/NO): NO